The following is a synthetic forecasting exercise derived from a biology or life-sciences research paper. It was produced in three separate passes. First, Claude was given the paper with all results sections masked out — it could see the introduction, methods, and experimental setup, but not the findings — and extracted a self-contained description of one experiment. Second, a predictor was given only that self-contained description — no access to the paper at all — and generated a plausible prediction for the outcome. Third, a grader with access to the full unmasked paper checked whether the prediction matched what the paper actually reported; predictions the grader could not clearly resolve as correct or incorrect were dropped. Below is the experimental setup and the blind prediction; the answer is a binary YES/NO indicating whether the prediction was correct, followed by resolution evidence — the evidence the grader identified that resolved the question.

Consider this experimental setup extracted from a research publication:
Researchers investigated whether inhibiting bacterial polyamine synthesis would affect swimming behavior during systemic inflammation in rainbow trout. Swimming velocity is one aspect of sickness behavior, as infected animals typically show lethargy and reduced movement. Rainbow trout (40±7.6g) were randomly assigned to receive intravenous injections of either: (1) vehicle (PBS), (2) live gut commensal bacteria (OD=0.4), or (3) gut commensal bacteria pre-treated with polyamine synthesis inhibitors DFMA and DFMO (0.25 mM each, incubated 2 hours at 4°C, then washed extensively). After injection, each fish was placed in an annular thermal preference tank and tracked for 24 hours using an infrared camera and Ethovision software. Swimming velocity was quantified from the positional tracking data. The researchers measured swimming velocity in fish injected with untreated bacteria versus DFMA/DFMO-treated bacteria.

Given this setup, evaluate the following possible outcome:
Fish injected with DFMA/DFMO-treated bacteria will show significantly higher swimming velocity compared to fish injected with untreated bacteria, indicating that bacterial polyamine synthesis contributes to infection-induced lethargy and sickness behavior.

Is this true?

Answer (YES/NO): YES